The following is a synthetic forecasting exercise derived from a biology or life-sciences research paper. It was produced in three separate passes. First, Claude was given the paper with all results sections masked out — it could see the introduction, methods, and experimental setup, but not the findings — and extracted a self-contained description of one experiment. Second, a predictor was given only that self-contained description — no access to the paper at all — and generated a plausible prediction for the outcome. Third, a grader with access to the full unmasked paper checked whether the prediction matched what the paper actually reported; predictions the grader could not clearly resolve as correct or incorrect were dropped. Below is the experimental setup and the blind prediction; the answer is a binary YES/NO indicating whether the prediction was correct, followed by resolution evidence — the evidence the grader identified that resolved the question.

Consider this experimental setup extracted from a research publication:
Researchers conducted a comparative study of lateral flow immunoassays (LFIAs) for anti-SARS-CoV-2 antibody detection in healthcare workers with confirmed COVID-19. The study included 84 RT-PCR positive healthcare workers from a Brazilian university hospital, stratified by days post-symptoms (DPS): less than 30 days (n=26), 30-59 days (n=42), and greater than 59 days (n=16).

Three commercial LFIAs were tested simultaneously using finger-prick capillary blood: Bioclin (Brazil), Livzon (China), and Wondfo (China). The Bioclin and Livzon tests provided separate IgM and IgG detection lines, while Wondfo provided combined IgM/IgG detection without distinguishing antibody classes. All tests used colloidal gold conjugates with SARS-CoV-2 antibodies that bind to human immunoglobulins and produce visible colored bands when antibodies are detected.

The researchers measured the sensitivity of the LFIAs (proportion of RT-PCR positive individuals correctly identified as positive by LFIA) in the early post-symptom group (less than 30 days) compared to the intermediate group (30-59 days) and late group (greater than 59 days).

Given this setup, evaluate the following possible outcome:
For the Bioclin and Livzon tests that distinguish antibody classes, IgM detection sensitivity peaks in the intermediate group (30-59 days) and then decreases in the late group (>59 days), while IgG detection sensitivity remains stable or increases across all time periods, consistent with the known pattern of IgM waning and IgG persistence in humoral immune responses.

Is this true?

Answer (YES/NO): NO